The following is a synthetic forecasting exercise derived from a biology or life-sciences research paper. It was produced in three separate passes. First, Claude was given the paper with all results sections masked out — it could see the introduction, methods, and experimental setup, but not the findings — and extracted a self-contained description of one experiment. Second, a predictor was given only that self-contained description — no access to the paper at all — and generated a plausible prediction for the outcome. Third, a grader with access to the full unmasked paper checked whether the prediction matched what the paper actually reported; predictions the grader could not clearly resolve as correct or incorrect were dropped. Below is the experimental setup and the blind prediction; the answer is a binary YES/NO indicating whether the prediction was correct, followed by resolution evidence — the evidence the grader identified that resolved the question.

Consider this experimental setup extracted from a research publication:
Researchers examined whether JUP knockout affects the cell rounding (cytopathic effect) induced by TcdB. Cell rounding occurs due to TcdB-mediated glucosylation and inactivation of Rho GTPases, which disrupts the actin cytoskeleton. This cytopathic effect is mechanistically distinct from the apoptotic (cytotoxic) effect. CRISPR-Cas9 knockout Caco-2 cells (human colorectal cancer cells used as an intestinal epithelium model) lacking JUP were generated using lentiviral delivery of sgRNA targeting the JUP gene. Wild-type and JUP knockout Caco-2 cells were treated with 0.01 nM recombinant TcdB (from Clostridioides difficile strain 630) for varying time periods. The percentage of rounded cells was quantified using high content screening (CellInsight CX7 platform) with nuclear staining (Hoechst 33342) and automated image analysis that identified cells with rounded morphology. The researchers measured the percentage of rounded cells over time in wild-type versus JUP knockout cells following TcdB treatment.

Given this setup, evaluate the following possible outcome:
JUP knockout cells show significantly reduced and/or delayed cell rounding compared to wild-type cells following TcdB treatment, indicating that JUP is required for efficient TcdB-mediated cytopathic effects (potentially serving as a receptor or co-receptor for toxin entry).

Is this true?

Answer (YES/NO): NO